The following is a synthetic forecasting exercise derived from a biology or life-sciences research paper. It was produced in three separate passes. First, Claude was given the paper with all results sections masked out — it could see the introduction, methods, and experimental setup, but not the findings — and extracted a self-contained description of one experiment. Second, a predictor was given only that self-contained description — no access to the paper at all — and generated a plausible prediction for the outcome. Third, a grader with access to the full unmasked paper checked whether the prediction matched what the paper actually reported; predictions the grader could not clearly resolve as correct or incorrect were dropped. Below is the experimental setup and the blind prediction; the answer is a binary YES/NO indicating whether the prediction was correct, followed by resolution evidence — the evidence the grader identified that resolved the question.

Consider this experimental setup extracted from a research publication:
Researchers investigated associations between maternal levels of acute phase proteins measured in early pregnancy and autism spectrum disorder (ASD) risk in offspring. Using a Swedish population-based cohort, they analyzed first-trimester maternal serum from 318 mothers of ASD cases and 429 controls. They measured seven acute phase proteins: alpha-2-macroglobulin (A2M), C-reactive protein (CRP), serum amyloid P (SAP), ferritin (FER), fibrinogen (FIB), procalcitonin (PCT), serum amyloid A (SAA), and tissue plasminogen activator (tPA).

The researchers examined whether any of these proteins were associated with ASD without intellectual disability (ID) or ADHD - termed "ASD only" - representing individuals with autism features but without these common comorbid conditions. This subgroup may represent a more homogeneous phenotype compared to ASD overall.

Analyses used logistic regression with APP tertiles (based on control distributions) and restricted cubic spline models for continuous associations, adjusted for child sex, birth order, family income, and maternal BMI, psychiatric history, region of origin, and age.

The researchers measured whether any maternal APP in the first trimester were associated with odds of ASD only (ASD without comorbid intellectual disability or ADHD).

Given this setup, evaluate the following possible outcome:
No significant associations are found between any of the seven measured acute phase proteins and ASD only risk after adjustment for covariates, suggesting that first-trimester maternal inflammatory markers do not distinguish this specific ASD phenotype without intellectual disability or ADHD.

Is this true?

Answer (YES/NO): NO